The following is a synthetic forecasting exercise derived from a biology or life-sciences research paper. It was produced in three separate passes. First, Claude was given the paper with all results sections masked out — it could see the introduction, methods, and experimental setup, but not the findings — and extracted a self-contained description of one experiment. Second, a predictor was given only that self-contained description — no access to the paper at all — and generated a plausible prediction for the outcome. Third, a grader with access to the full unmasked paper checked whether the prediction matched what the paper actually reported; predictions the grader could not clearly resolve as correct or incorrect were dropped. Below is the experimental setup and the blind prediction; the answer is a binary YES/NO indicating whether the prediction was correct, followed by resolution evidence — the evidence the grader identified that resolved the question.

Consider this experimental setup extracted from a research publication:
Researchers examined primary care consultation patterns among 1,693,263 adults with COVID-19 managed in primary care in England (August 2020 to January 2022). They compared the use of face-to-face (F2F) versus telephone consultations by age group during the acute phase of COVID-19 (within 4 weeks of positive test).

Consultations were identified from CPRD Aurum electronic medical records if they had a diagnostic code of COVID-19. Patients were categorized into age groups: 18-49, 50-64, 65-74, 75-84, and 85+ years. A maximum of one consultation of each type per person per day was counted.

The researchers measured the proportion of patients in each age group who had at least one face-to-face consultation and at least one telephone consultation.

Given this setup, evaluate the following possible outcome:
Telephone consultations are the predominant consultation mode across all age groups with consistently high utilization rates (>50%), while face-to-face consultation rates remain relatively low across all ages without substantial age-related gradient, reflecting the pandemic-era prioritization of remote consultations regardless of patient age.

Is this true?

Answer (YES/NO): NO